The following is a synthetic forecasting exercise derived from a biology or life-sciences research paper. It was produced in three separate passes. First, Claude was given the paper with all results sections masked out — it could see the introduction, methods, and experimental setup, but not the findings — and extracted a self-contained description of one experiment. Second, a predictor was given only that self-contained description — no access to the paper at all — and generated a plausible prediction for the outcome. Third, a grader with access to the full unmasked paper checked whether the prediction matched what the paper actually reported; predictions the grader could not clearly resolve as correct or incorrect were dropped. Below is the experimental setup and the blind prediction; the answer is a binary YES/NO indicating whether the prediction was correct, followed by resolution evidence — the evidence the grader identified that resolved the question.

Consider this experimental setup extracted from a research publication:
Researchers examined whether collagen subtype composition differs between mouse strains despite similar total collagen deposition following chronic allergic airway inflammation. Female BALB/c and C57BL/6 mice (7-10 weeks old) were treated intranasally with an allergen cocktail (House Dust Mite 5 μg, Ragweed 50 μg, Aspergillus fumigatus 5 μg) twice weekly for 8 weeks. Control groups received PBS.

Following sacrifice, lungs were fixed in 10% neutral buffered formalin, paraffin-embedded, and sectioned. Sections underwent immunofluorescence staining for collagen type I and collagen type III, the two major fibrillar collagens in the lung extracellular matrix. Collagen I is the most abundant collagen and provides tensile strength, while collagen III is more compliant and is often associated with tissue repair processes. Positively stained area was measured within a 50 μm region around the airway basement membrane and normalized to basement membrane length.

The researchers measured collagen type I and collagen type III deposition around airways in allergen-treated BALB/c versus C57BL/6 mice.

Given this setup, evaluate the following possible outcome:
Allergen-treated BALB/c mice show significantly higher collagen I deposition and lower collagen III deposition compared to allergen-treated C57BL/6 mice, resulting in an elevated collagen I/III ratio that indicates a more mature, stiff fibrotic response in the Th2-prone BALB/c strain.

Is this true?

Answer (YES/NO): NO